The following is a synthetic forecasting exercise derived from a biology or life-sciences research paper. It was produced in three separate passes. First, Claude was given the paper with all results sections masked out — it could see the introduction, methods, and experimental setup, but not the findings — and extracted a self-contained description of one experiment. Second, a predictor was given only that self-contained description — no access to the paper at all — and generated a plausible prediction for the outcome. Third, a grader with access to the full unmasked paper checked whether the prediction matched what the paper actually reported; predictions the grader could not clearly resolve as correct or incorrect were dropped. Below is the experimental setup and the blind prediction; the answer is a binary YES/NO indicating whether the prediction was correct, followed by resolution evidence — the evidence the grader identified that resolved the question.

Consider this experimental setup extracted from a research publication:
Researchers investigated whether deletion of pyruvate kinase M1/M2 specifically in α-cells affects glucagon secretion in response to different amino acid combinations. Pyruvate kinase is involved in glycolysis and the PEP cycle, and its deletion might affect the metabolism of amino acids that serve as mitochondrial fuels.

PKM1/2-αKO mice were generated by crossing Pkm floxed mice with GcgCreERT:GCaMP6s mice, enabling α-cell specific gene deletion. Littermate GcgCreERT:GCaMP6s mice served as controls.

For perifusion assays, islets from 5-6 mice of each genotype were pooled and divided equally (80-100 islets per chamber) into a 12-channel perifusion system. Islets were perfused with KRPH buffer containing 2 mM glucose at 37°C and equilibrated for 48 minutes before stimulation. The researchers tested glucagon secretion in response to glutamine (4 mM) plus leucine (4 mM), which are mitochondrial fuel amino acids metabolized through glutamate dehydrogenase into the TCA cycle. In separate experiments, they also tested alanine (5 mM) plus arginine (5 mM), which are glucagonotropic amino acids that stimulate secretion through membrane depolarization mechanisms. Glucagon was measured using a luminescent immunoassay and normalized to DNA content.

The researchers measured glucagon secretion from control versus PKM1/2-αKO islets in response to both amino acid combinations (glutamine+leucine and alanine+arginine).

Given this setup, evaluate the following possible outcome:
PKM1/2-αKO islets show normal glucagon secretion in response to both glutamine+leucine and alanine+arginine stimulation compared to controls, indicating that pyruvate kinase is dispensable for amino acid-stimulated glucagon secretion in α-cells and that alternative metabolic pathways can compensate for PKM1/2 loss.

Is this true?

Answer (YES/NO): YES